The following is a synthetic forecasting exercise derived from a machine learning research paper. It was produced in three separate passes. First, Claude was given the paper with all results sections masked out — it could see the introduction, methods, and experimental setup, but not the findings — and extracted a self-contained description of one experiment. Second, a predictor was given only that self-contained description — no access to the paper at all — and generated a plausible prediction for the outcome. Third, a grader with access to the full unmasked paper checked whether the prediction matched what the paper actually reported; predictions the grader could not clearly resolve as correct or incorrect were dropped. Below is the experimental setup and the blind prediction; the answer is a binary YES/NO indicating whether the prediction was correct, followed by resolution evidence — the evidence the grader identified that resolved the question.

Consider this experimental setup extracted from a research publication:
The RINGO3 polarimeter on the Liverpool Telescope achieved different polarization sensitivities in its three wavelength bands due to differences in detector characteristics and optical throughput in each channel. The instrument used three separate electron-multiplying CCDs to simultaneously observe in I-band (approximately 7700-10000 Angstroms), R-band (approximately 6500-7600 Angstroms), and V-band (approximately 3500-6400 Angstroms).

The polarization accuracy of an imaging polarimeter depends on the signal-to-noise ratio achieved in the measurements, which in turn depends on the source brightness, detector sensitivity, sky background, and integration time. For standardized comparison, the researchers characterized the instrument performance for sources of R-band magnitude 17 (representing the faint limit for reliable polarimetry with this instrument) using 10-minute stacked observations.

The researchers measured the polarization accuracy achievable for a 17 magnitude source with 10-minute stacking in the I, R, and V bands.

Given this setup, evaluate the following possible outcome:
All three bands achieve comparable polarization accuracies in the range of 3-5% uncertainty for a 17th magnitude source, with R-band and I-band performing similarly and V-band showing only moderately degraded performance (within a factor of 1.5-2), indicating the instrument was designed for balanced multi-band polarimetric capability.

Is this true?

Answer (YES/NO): NO